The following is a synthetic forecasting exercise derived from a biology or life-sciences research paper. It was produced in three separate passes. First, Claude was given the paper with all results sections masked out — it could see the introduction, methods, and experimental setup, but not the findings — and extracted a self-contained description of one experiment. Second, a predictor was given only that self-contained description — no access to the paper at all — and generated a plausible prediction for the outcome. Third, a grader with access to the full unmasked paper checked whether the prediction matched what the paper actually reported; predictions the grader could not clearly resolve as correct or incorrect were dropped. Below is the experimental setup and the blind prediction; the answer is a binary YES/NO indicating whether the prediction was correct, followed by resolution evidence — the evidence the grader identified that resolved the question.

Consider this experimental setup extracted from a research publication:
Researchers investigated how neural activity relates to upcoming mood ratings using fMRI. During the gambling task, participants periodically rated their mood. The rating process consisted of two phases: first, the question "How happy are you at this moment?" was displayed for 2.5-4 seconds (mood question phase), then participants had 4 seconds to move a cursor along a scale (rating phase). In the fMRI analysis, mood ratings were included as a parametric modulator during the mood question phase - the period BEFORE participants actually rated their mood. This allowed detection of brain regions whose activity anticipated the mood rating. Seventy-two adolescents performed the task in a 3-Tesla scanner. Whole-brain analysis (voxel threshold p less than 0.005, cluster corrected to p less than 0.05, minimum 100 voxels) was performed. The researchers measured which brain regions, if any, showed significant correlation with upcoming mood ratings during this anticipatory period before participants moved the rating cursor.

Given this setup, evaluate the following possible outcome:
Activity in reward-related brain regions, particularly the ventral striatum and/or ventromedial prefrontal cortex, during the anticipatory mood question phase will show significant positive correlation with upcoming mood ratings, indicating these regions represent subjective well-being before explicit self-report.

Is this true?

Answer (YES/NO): YES